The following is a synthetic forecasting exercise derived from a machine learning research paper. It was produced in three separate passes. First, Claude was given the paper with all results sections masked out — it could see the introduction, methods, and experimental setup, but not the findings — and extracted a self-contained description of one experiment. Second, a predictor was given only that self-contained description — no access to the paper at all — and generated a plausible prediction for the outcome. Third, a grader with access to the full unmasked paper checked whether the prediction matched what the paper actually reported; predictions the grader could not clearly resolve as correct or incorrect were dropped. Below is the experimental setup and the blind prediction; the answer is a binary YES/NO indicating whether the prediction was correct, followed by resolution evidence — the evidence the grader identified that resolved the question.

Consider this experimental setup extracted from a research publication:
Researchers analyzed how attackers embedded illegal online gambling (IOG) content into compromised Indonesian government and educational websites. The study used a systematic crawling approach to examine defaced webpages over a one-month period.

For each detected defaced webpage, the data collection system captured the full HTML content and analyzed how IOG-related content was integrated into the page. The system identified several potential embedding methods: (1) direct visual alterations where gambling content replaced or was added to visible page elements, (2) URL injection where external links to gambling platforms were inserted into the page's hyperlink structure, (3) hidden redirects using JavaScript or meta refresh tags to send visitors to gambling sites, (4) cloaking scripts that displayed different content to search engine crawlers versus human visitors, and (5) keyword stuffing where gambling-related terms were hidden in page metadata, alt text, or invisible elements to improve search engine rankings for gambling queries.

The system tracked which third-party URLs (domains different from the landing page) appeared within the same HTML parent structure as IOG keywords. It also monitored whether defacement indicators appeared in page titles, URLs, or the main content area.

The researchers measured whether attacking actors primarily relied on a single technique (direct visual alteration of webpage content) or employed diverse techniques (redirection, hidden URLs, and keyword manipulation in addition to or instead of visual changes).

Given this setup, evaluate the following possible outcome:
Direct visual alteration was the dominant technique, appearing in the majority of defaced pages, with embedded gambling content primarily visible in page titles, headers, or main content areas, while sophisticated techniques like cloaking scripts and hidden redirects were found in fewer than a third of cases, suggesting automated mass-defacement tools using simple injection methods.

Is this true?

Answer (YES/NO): NO